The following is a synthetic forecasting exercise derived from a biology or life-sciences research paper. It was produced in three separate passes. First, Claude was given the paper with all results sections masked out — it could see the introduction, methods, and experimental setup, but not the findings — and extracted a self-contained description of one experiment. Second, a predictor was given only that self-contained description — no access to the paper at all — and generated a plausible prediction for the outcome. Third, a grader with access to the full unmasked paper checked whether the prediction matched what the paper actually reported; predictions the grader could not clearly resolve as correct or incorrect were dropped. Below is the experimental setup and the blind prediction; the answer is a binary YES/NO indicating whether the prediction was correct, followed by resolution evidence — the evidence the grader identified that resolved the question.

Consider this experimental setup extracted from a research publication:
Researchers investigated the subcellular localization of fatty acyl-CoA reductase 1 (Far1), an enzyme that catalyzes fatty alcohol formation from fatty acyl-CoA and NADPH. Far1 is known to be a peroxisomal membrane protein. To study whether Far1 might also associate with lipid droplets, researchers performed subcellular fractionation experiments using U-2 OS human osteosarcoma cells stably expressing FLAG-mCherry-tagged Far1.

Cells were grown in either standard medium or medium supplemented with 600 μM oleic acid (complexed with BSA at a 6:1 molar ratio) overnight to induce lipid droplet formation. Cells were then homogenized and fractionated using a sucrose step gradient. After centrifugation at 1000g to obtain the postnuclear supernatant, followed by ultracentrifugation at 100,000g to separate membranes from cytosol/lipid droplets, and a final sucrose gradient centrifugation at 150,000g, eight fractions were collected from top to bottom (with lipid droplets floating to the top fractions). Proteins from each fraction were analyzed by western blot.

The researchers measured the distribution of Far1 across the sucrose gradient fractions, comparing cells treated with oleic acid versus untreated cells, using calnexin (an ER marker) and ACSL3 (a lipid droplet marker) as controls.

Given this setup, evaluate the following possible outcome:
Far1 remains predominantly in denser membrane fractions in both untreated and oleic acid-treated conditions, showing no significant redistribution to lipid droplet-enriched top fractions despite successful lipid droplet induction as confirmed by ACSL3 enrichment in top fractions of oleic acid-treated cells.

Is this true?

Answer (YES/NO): NO